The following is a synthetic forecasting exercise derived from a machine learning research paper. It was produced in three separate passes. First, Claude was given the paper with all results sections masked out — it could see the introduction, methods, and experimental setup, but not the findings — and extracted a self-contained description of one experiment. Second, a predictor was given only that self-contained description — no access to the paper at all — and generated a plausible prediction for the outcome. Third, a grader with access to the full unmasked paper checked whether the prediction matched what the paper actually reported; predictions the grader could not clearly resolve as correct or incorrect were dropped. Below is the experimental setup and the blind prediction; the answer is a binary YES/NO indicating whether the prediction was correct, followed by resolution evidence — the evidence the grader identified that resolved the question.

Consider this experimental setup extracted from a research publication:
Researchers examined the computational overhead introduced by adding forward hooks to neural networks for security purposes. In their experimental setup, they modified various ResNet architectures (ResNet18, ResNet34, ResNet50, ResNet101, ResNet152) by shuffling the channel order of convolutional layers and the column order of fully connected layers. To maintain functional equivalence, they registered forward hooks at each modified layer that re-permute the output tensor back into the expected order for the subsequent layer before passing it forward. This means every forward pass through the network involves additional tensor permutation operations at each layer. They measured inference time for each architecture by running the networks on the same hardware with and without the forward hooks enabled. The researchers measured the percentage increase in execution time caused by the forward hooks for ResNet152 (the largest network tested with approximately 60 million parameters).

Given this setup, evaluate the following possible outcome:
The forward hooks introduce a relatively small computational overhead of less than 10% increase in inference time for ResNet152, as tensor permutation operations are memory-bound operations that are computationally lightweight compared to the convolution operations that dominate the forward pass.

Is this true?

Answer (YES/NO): NO